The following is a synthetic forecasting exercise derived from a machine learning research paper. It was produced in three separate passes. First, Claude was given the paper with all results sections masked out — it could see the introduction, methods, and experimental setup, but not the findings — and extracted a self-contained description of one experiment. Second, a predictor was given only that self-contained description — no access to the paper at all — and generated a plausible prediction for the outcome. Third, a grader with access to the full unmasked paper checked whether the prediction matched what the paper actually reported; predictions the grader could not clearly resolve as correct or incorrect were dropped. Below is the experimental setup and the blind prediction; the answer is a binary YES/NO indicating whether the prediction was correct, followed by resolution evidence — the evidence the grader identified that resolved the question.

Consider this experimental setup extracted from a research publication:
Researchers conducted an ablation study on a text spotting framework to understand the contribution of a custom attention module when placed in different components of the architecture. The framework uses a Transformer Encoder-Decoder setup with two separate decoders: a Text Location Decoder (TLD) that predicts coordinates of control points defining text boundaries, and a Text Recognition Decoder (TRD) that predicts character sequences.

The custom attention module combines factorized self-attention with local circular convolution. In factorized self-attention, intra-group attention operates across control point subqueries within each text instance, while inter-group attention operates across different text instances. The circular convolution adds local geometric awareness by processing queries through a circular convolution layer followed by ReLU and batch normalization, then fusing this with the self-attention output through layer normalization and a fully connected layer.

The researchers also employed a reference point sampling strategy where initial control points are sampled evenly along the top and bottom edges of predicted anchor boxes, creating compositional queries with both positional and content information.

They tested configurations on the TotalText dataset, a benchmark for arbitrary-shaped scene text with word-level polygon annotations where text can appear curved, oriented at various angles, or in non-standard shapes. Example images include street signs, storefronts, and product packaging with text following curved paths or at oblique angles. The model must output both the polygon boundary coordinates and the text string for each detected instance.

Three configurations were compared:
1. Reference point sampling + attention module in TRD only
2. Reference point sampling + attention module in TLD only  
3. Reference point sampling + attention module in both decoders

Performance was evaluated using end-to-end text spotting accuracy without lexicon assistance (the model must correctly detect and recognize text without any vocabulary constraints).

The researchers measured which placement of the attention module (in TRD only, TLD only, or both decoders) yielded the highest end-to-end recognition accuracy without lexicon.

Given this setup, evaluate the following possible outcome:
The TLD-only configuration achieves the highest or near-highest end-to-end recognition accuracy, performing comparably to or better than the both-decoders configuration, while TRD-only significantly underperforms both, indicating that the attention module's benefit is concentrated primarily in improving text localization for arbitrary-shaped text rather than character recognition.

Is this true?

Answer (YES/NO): NO